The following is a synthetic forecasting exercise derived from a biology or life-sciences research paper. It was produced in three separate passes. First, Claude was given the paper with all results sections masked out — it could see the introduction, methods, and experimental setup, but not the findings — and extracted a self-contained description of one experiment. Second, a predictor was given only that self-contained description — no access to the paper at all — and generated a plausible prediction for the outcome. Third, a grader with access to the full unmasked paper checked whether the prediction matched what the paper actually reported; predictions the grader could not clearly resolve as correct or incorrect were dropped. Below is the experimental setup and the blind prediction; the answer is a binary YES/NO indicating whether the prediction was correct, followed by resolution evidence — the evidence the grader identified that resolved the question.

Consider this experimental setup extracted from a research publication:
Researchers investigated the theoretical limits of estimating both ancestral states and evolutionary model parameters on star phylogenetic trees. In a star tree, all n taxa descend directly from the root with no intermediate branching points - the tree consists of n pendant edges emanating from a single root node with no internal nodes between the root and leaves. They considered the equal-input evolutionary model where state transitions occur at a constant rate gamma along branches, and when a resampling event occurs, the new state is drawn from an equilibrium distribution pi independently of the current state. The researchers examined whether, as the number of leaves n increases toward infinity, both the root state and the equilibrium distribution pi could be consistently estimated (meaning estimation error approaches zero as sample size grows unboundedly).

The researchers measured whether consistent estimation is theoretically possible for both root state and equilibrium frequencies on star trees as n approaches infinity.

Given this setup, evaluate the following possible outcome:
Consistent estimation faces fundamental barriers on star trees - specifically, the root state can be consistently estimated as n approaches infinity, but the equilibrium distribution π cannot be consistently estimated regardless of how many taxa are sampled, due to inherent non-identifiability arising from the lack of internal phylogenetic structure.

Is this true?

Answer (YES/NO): NO